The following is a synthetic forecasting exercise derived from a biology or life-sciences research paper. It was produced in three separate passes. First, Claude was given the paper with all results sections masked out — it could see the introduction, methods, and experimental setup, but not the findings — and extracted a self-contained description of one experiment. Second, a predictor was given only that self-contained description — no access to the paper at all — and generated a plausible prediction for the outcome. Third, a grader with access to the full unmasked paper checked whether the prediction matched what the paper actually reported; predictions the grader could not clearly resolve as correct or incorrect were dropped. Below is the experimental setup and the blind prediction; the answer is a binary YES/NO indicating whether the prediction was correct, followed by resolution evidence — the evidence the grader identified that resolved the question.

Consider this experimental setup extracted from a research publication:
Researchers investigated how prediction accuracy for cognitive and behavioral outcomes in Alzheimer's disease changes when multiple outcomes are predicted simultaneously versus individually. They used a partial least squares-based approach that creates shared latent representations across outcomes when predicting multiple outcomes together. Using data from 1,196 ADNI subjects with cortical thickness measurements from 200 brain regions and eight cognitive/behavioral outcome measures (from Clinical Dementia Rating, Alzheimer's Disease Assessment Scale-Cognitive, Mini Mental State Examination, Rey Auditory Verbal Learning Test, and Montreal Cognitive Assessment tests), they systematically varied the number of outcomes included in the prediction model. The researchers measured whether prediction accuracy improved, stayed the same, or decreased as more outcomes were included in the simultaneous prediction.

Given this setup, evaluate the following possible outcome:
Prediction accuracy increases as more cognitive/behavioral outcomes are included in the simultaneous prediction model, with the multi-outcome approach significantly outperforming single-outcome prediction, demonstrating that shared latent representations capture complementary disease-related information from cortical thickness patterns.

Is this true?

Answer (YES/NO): YES